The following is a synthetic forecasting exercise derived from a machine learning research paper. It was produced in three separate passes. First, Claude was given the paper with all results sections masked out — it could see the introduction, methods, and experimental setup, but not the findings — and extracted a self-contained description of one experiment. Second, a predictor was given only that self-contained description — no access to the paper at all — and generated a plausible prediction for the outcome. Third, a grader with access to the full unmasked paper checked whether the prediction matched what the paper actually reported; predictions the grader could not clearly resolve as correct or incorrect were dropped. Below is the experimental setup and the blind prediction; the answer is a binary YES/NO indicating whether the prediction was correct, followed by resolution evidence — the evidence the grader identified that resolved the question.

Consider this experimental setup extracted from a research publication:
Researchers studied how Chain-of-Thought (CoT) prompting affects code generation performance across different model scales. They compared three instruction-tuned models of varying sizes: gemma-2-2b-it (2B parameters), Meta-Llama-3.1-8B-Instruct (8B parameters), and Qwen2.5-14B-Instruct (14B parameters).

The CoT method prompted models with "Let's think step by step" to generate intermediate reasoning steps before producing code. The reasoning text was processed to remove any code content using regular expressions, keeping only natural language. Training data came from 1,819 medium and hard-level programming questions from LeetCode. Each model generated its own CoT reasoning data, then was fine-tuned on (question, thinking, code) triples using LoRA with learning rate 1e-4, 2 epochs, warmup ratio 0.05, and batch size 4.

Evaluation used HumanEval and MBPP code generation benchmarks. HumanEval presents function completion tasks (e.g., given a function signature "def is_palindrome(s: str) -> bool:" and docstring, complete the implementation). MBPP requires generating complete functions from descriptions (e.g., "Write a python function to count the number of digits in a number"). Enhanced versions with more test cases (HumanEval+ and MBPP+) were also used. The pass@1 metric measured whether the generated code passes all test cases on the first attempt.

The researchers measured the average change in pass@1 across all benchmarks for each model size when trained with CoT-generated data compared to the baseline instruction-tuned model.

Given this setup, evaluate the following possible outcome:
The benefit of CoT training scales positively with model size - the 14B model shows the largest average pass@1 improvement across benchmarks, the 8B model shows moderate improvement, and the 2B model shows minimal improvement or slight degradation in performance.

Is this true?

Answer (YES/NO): NO